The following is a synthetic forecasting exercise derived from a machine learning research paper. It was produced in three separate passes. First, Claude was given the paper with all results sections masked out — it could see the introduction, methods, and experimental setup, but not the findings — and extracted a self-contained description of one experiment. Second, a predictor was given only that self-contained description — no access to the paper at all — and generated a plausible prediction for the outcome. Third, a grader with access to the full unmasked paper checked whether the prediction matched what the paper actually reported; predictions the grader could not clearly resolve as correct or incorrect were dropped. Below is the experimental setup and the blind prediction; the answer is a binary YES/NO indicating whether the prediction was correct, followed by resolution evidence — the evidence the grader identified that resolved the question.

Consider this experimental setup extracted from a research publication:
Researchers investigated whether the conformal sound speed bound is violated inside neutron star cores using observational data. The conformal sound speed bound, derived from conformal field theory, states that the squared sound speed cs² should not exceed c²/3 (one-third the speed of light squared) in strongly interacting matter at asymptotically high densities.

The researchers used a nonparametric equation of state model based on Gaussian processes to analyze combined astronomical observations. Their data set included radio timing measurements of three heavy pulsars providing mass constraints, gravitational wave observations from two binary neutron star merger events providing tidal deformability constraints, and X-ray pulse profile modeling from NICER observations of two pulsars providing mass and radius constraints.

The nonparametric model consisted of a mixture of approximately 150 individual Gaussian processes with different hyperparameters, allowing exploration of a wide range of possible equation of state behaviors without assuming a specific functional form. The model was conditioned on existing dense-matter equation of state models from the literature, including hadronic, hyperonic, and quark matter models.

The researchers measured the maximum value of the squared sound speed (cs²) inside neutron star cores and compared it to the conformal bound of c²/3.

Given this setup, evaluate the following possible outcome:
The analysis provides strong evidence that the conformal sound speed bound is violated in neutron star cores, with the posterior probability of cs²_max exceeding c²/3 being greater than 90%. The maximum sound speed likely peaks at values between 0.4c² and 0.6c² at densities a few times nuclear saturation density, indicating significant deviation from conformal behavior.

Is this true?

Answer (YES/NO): NO